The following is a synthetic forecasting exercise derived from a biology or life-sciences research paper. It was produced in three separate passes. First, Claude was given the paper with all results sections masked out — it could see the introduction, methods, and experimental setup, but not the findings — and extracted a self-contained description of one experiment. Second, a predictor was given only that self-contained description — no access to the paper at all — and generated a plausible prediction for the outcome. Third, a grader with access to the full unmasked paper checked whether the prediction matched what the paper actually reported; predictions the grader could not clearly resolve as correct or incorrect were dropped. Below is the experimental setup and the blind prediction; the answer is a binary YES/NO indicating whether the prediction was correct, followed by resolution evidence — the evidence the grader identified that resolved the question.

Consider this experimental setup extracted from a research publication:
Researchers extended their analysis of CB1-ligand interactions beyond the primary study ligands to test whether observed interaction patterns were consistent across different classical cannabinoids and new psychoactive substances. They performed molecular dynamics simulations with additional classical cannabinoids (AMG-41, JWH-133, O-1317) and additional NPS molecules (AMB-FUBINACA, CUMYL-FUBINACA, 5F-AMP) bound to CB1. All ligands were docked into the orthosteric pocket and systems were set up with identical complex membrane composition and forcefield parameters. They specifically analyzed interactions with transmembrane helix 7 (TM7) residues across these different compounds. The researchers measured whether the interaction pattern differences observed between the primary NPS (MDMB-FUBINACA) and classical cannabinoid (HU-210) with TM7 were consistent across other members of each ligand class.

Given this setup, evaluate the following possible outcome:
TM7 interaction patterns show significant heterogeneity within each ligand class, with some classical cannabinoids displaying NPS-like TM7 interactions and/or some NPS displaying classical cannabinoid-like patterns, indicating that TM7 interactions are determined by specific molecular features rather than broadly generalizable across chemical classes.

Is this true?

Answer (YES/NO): NO